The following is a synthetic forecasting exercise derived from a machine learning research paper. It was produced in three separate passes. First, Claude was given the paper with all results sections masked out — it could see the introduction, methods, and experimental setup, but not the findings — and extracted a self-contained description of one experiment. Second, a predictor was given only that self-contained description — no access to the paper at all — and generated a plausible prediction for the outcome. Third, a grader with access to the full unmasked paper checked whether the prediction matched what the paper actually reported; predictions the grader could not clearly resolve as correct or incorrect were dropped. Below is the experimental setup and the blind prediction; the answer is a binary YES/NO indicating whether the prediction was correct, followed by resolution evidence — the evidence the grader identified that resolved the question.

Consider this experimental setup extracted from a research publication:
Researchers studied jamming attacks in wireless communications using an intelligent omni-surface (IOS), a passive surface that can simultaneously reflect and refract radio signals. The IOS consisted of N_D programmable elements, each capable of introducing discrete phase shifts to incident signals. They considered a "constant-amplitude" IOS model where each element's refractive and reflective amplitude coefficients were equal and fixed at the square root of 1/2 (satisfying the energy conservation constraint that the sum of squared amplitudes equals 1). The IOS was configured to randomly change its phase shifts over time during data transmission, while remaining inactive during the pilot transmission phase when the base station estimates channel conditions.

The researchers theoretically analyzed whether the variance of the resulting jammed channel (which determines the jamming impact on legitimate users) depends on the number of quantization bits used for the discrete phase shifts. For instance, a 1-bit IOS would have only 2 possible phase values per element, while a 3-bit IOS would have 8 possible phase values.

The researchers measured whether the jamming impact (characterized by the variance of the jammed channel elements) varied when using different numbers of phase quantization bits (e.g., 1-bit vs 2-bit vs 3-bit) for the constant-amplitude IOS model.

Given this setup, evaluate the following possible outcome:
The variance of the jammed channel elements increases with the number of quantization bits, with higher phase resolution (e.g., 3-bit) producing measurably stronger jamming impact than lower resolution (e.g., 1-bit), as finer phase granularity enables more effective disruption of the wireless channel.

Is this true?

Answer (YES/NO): NO